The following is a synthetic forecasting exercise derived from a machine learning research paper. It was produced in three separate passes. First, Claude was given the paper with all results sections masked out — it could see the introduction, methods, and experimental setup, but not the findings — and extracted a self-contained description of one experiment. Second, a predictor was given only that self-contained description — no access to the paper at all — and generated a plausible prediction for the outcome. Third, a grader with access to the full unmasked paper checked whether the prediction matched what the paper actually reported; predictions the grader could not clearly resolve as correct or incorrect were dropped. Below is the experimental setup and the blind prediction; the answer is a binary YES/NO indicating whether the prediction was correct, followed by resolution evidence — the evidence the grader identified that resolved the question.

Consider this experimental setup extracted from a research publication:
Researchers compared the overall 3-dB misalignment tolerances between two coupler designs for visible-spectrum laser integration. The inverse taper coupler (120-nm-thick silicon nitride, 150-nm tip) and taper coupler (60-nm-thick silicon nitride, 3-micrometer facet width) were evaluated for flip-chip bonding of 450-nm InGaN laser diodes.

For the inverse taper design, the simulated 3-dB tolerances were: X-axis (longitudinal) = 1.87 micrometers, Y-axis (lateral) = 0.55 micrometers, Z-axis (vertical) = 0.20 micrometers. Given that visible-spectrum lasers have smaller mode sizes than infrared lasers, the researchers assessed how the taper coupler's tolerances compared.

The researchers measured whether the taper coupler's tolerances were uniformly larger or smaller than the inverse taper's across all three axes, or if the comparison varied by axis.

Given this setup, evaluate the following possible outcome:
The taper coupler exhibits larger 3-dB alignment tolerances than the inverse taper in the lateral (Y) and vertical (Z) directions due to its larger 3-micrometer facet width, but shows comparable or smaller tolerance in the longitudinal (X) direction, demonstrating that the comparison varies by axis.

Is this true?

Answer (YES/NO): NO